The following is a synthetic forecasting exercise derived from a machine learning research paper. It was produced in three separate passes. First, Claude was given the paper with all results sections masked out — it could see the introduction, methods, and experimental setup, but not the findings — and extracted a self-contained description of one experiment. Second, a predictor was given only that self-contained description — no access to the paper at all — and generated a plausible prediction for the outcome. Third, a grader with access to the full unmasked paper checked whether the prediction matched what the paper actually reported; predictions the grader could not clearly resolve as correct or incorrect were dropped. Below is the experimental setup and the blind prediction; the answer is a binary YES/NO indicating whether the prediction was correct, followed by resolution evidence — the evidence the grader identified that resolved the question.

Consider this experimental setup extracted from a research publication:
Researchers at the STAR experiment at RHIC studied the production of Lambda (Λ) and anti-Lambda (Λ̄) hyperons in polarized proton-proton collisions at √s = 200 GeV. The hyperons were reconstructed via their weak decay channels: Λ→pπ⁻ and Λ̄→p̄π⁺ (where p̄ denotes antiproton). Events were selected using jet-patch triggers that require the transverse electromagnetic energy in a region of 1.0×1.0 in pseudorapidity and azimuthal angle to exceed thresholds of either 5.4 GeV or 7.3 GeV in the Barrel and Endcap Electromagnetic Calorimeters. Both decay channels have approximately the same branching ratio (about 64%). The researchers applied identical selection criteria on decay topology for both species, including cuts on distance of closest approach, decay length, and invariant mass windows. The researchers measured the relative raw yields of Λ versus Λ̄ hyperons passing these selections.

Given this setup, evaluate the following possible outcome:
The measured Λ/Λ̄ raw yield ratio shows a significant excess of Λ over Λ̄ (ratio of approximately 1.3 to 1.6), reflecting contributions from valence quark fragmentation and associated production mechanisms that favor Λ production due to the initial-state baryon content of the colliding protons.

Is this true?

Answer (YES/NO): NO